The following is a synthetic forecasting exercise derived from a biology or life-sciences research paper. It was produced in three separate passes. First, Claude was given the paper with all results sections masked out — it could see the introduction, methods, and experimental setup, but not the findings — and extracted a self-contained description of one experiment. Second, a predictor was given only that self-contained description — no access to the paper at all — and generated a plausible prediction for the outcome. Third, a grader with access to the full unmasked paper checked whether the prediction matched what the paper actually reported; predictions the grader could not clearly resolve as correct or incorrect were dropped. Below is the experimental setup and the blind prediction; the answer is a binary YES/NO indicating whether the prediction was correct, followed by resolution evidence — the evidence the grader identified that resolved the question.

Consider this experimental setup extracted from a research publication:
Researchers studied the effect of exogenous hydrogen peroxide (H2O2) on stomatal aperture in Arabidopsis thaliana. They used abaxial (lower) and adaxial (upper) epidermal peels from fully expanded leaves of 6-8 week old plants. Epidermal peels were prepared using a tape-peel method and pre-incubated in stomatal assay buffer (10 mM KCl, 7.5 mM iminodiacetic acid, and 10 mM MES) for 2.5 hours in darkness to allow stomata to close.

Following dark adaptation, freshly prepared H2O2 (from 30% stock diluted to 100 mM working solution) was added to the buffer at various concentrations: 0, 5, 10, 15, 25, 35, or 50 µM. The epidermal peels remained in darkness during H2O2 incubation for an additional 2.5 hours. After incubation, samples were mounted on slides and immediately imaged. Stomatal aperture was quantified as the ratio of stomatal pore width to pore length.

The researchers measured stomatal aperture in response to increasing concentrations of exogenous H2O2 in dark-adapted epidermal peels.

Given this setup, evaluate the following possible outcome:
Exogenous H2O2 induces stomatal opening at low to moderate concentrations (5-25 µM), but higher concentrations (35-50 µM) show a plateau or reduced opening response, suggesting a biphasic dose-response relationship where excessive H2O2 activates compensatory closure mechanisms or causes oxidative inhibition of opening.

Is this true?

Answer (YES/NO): NO